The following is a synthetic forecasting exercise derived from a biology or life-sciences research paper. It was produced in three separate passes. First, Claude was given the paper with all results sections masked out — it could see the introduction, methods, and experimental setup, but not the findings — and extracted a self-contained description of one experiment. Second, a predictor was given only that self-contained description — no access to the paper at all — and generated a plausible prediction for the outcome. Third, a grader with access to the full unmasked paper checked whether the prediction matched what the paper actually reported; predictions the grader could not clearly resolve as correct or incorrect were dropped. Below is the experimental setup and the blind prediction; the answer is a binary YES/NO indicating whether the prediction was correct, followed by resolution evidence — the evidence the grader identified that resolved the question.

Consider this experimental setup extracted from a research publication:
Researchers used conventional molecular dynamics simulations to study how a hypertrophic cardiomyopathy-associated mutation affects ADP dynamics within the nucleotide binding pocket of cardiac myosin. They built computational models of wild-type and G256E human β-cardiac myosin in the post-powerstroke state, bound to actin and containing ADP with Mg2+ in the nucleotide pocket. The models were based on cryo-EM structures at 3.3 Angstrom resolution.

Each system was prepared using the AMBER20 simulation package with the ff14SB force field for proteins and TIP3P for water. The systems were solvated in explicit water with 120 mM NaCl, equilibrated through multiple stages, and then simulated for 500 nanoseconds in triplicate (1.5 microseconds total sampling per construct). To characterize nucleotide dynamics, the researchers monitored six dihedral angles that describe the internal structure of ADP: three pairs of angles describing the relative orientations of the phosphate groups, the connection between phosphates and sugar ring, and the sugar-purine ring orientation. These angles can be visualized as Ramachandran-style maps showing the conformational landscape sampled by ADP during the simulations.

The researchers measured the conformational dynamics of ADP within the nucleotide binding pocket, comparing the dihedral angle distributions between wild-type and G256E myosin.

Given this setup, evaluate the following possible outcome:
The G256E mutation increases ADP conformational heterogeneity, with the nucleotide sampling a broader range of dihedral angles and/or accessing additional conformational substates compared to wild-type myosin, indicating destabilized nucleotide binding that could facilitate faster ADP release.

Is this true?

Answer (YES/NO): NO